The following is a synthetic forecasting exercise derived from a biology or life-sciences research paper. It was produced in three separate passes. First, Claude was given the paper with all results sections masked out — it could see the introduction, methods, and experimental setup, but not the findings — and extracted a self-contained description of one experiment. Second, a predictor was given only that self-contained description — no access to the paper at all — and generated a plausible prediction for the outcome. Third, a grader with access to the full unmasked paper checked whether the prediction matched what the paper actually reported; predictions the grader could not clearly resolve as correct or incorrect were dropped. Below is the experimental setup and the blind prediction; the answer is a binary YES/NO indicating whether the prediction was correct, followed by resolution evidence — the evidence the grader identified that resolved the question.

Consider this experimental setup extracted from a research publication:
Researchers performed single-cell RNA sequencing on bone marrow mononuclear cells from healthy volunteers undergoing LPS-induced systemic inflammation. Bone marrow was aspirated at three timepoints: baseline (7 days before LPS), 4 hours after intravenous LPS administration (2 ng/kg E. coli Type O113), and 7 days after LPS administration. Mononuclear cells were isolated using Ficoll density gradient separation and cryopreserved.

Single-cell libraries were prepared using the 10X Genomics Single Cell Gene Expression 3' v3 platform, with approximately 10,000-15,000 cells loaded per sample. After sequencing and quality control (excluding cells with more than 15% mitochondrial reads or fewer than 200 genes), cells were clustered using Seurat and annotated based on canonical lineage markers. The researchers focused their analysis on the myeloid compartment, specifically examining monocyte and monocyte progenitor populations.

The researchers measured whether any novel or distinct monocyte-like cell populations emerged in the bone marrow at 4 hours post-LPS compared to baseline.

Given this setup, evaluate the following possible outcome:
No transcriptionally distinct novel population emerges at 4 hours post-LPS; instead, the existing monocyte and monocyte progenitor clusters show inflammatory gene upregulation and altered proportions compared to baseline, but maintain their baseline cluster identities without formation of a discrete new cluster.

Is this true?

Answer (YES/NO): NO